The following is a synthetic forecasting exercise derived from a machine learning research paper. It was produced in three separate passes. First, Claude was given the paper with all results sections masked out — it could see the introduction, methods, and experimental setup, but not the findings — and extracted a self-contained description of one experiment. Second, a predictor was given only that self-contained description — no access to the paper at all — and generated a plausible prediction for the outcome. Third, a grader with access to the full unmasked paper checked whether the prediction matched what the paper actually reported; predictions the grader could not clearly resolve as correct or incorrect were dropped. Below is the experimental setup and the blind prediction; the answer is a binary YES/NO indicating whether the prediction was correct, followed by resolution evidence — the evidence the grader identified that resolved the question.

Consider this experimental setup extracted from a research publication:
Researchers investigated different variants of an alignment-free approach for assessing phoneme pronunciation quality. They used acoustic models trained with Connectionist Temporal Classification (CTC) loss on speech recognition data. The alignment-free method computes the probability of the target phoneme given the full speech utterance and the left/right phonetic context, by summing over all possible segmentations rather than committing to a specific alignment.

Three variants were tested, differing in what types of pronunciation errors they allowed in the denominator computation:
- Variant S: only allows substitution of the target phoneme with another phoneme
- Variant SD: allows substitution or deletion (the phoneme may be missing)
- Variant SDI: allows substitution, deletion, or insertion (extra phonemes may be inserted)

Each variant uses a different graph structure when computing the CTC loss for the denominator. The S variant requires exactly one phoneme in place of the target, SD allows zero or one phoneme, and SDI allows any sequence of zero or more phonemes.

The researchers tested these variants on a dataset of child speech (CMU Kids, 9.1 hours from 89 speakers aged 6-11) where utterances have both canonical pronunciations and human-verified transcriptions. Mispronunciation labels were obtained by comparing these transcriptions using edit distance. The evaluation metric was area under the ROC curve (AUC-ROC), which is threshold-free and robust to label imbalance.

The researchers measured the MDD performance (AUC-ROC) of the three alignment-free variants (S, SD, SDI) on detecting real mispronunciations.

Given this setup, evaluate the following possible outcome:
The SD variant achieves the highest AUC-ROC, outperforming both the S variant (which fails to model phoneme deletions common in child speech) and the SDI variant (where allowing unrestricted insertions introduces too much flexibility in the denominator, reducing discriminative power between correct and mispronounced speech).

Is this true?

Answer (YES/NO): YES